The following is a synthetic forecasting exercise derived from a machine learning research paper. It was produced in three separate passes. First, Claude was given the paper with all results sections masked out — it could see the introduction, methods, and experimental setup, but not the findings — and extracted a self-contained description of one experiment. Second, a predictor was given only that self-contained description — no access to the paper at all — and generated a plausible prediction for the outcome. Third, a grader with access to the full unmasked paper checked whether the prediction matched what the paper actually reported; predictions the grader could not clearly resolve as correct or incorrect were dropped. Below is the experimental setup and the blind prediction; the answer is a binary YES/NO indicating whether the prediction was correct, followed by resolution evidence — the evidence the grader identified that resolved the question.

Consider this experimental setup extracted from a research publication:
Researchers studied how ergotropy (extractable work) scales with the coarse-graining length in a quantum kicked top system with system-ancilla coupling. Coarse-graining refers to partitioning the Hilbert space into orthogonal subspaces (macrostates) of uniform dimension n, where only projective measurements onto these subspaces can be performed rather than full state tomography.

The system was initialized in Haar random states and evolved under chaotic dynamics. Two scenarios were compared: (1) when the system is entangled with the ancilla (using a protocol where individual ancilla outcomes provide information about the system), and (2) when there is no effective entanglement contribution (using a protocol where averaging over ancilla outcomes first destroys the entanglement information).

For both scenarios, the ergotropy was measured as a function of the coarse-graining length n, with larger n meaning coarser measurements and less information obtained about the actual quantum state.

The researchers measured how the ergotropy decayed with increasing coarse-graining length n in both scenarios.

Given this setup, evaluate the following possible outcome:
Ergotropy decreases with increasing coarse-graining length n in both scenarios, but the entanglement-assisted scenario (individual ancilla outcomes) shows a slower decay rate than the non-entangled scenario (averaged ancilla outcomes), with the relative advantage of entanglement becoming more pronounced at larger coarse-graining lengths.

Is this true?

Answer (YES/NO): YES